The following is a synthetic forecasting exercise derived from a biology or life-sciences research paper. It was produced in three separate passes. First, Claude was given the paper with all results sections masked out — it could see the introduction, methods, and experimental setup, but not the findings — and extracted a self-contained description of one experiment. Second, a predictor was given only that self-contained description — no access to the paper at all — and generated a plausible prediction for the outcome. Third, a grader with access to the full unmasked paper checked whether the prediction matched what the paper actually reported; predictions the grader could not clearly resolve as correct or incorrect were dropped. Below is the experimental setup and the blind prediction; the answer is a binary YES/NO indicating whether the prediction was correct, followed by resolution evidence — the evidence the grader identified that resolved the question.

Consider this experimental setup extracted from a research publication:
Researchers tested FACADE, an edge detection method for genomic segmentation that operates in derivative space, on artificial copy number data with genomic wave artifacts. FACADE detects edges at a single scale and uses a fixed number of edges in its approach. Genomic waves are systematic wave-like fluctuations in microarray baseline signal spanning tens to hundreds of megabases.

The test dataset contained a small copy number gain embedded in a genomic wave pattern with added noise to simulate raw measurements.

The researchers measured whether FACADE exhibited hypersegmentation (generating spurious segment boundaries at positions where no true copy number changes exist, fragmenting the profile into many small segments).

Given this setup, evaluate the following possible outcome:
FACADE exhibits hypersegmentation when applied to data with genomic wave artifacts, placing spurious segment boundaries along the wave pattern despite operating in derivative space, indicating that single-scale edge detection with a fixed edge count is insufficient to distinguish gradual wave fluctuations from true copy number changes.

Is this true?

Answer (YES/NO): YES